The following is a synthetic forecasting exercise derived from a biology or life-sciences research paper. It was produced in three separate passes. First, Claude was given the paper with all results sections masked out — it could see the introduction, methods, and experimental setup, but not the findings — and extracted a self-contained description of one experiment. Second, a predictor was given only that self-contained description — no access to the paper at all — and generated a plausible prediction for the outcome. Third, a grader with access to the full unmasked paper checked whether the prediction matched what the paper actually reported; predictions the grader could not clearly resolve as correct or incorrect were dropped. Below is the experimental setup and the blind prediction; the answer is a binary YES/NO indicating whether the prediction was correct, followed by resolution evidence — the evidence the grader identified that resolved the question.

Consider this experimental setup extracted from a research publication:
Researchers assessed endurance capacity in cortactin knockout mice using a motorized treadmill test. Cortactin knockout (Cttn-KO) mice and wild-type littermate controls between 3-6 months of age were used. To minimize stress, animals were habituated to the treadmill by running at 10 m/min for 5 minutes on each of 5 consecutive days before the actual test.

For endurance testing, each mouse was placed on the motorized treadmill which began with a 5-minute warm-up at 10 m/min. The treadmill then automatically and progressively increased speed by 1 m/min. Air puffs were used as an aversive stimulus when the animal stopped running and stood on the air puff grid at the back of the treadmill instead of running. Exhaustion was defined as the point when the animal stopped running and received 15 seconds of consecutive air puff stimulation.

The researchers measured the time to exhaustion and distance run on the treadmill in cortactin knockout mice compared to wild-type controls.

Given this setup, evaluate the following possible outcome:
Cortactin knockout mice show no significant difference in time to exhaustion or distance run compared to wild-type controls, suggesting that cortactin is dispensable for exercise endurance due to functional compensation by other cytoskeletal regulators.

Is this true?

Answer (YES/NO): YES